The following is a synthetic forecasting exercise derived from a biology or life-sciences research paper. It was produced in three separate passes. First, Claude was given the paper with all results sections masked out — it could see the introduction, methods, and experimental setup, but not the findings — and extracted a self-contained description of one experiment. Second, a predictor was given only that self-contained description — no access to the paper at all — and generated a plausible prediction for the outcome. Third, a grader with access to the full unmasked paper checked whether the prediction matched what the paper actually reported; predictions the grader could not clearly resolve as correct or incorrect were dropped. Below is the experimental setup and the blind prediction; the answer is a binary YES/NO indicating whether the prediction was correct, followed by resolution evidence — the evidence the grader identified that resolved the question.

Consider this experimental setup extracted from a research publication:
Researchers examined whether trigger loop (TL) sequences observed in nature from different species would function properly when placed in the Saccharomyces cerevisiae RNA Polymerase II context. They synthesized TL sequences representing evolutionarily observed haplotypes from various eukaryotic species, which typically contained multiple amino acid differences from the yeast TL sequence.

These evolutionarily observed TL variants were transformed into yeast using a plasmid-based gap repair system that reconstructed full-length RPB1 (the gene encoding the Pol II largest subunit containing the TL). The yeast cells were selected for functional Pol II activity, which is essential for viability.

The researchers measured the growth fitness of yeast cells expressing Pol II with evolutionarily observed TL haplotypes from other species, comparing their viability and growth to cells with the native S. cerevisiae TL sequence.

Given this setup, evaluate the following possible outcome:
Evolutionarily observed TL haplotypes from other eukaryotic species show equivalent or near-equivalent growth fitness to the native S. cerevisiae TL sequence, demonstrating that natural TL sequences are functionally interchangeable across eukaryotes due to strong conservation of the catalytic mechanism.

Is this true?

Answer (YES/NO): NO